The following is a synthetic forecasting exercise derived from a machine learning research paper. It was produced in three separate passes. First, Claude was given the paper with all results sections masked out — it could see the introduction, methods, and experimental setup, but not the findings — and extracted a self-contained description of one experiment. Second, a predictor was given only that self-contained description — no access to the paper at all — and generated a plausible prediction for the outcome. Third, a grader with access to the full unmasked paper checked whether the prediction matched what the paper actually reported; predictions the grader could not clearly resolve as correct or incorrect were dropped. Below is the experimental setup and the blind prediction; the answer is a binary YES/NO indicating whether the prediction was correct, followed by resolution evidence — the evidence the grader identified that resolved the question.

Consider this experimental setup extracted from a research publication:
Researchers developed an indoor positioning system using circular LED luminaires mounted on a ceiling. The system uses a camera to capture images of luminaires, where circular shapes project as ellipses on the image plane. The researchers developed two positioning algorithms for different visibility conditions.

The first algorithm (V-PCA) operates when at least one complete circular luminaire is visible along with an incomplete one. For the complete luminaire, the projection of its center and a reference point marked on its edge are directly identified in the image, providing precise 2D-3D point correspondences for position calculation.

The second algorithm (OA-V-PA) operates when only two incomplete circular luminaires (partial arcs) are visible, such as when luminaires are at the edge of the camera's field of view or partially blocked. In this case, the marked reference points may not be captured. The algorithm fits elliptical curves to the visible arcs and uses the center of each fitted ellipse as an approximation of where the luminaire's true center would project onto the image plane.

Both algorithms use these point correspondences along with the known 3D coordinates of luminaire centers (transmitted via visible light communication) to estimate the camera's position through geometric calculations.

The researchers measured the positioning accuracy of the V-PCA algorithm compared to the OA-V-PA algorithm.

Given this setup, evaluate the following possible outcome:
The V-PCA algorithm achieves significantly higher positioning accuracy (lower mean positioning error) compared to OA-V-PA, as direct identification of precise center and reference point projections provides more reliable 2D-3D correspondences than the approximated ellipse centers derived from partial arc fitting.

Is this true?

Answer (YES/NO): YES